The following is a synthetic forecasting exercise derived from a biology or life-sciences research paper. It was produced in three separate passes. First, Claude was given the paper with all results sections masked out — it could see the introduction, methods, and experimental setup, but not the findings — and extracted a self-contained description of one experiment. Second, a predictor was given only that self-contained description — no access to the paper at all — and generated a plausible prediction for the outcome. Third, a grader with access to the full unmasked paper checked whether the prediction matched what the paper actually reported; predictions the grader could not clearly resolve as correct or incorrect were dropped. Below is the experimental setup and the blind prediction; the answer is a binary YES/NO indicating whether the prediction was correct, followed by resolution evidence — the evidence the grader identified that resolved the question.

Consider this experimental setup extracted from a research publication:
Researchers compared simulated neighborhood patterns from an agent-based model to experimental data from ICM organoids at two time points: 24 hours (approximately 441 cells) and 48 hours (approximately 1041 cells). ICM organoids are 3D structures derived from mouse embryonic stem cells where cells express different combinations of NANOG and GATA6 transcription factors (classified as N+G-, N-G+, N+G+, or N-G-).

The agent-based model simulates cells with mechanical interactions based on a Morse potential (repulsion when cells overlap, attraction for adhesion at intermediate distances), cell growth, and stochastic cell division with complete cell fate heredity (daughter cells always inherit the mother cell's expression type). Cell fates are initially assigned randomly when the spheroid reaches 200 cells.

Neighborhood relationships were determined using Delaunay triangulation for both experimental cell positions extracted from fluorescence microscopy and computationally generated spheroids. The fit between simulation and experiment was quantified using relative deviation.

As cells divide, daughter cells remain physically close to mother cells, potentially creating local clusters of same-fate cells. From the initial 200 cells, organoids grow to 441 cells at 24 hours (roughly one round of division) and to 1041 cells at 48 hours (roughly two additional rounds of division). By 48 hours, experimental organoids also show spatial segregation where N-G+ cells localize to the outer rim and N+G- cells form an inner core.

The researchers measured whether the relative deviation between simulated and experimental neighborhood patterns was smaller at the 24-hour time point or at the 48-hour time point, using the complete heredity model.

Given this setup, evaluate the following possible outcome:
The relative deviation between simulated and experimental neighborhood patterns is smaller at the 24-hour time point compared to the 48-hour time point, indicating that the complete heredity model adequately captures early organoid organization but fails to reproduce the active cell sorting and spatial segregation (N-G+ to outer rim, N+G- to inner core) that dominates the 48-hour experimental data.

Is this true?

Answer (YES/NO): YES